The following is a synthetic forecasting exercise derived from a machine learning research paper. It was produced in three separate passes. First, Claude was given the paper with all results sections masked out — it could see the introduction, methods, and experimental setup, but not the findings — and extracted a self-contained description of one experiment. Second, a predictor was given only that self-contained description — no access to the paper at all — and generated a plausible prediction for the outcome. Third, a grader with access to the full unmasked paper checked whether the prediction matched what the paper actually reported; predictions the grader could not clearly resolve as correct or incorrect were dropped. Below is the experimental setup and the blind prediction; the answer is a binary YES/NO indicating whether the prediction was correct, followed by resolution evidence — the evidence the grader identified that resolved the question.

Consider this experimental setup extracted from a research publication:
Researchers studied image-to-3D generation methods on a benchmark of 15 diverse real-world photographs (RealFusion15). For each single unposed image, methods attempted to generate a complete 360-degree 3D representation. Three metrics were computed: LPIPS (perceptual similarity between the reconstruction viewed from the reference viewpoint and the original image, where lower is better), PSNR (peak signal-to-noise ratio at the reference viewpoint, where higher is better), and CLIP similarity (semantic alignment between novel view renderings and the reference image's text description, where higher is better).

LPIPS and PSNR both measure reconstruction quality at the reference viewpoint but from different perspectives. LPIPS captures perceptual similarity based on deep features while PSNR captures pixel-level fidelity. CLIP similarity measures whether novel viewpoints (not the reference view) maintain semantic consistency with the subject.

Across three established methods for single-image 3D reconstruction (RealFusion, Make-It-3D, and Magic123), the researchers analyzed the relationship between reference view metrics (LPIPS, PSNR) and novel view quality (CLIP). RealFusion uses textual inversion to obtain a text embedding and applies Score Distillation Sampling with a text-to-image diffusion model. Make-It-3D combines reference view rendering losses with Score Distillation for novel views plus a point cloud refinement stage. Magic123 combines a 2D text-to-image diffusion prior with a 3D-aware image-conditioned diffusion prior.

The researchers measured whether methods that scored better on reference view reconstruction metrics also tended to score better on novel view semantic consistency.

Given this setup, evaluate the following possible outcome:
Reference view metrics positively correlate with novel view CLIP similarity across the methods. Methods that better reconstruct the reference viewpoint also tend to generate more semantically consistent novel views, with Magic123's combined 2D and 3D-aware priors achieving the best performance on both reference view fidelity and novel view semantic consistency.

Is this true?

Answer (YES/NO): NO